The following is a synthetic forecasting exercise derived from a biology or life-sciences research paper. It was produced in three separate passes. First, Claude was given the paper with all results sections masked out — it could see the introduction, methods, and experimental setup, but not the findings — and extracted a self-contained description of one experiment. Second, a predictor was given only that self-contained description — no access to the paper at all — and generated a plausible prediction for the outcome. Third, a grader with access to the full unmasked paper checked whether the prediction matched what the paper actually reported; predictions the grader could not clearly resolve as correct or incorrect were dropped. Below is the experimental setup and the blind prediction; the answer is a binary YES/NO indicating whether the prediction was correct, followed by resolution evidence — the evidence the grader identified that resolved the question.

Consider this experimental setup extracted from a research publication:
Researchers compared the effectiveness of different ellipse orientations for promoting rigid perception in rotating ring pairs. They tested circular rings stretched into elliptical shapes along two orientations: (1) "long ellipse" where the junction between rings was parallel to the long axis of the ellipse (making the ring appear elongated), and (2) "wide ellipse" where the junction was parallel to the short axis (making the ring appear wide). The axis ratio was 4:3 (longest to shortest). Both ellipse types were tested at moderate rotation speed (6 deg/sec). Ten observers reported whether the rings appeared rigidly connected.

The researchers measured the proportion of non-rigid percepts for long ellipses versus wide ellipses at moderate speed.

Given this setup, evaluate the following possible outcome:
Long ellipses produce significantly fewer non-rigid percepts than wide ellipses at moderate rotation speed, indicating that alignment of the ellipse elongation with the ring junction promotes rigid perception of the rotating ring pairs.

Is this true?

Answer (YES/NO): YES